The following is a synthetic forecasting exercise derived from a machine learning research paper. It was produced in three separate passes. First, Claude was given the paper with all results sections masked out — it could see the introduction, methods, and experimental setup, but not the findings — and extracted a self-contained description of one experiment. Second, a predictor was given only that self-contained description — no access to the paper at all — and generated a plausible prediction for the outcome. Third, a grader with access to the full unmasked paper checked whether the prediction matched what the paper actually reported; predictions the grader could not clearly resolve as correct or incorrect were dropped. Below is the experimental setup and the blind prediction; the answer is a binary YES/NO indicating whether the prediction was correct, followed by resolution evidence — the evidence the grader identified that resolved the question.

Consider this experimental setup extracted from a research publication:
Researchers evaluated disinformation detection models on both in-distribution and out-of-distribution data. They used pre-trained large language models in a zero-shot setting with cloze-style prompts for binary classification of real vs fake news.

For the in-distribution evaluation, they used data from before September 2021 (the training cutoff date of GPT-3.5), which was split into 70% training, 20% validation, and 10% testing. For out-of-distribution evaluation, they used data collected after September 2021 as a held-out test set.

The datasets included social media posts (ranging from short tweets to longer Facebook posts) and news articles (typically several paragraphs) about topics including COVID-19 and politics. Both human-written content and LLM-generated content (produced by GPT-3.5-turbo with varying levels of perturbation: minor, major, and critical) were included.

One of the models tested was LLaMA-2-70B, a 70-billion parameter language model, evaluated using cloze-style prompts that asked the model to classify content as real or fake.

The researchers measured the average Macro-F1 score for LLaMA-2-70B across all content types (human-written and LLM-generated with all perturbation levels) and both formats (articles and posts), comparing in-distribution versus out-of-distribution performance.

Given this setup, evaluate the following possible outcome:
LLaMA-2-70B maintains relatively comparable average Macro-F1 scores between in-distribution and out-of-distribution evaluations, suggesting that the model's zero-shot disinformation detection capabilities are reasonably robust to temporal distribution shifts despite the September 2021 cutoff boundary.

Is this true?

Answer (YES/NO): YES